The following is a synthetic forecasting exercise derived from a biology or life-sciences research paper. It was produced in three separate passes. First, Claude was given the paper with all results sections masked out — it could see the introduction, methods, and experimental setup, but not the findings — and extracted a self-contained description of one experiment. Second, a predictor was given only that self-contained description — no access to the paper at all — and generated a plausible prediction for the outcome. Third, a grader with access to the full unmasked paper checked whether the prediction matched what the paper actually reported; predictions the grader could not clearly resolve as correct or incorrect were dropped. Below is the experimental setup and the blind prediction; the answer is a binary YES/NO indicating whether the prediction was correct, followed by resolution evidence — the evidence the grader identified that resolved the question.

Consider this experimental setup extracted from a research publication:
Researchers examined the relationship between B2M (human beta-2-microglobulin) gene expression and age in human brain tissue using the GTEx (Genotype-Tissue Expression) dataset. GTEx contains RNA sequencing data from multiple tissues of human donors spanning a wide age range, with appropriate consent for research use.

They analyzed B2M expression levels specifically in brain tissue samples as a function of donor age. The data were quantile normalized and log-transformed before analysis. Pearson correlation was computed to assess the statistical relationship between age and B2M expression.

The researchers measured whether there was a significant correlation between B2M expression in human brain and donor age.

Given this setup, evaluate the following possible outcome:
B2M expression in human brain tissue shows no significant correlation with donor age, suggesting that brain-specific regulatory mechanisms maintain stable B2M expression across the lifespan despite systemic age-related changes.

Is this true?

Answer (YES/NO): NO